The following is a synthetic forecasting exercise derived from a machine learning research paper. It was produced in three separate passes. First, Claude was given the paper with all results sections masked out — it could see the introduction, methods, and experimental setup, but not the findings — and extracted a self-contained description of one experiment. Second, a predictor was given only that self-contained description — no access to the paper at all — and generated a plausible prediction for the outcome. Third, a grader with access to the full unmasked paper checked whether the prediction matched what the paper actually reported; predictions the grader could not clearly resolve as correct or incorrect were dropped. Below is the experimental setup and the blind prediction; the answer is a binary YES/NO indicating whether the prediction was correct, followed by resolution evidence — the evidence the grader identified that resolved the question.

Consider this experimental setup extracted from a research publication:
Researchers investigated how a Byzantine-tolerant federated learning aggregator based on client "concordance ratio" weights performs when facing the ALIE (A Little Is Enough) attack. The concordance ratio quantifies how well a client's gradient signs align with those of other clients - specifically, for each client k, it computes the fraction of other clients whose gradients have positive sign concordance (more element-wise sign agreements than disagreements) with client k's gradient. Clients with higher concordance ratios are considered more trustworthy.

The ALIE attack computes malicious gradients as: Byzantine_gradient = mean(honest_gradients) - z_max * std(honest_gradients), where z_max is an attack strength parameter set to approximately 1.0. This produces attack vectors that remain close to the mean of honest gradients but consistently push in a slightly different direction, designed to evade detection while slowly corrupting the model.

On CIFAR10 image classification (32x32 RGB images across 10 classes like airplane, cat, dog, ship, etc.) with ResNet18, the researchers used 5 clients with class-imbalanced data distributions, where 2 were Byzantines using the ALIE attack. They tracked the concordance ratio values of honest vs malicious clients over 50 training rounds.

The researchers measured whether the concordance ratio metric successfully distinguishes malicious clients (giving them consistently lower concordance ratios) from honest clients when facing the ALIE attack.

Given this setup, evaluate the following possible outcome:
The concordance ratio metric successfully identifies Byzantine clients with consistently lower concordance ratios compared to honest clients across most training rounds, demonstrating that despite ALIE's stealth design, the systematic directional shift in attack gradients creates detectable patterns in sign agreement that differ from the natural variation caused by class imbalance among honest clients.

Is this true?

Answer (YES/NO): NO